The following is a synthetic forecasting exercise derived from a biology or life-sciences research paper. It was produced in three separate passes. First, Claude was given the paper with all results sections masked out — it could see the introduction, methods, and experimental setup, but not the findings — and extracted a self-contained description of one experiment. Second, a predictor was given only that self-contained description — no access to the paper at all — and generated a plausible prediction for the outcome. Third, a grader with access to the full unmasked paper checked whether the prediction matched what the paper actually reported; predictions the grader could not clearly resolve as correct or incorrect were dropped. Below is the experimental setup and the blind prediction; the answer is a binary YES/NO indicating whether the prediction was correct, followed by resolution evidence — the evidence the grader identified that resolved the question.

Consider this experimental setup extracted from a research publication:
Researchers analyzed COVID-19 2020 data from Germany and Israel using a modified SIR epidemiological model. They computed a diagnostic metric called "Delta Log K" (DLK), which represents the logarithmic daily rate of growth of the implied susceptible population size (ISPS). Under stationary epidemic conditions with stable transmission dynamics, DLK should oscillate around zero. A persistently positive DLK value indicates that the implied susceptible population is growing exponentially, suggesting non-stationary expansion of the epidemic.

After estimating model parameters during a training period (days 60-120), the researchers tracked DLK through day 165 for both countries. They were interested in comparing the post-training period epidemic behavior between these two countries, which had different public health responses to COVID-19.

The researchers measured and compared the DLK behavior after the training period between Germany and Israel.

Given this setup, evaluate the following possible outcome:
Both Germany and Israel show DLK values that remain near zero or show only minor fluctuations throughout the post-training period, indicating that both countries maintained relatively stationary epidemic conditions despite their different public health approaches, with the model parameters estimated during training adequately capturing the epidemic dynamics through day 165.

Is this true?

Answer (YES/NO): NO